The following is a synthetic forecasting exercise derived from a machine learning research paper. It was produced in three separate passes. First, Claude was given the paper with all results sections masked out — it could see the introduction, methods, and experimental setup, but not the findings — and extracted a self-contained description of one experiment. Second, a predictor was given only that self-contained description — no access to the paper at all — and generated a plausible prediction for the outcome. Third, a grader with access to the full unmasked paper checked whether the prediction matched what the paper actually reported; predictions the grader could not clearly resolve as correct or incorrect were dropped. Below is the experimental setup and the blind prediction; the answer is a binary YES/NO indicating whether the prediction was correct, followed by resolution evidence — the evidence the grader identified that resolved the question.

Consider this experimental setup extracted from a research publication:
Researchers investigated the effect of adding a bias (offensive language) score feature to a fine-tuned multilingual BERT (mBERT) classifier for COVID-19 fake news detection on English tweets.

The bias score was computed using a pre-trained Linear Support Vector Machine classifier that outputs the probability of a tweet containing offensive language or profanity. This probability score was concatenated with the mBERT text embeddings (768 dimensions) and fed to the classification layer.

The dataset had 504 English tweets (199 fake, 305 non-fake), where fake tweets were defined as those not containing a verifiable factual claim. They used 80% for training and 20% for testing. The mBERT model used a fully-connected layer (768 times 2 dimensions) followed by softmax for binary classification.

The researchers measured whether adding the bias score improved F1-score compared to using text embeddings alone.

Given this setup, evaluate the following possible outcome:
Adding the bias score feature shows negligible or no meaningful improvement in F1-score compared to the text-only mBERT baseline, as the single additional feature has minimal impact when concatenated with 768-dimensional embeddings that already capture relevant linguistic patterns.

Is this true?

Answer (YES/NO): NO